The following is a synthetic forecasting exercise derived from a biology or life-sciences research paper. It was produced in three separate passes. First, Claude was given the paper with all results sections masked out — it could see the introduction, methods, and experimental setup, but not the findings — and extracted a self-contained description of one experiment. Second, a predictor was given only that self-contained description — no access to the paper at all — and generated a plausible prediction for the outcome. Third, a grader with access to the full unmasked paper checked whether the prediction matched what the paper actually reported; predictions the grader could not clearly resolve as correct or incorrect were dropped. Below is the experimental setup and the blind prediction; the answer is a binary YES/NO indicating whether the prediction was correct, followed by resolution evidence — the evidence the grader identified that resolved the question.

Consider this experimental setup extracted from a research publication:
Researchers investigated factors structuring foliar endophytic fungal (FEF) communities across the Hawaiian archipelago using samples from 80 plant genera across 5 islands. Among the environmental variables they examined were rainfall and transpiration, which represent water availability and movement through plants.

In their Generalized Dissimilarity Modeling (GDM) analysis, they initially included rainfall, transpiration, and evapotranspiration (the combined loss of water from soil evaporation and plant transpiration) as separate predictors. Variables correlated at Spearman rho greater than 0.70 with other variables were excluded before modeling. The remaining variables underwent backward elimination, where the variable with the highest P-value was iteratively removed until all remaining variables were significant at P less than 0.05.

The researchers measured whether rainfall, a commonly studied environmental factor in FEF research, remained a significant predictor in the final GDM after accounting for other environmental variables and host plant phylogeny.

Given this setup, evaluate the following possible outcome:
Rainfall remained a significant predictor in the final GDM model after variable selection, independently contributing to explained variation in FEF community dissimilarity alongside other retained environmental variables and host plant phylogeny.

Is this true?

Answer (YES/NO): YES